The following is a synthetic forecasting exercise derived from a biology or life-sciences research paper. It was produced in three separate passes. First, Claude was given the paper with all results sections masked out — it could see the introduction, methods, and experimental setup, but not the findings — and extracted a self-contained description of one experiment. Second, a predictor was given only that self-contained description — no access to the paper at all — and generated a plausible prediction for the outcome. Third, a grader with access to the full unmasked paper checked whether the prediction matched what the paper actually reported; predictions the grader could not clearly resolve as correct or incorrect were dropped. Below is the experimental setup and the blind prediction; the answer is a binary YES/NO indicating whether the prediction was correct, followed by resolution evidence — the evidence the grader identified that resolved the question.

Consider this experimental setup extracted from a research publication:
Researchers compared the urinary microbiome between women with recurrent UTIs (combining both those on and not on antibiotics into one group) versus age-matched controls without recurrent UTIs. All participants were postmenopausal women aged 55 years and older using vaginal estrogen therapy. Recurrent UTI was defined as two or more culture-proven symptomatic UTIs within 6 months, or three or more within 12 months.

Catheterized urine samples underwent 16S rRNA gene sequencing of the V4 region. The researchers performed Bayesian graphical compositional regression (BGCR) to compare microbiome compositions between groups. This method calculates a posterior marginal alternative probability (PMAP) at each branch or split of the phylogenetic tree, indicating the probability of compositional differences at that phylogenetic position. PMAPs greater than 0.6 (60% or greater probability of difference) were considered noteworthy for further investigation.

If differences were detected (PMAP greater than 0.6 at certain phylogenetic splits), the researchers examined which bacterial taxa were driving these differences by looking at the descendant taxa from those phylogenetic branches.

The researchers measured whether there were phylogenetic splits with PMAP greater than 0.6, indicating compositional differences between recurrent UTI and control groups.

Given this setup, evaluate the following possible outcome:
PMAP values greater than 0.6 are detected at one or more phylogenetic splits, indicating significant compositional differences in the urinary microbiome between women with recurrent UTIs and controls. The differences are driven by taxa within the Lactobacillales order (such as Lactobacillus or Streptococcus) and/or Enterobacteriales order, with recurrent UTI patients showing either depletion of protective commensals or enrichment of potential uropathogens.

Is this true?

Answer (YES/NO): NO